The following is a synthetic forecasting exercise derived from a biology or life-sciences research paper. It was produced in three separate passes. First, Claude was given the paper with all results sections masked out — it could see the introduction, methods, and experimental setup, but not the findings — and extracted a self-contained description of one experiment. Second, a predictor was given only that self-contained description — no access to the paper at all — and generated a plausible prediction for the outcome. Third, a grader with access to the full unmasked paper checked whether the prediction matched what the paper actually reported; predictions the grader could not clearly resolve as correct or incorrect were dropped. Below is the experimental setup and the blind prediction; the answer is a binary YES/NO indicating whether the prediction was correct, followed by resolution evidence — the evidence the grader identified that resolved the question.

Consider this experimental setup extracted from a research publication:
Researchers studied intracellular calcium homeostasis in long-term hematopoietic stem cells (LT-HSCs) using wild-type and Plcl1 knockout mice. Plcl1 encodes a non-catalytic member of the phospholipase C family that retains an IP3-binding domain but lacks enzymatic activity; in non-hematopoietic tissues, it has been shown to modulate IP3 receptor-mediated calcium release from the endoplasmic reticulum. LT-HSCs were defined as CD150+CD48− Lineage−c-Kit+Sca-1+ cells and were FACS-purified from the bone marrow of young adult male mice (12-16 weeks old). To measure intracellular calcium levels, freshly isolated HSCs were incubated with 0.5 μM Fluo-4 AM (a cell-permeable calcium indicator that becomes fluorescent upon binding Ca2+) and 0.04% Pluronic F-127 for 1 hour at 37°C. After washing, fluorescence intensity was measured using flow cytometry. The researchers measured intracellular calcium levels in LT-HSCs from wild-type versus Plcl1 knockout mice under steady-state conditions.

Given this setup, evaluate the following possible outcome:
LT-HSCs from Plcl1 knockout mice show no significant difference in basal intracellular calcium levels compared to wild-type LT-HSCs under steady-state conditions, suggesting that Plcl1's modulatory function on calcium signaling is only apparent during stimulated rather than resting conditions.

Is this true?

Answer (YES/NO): NO